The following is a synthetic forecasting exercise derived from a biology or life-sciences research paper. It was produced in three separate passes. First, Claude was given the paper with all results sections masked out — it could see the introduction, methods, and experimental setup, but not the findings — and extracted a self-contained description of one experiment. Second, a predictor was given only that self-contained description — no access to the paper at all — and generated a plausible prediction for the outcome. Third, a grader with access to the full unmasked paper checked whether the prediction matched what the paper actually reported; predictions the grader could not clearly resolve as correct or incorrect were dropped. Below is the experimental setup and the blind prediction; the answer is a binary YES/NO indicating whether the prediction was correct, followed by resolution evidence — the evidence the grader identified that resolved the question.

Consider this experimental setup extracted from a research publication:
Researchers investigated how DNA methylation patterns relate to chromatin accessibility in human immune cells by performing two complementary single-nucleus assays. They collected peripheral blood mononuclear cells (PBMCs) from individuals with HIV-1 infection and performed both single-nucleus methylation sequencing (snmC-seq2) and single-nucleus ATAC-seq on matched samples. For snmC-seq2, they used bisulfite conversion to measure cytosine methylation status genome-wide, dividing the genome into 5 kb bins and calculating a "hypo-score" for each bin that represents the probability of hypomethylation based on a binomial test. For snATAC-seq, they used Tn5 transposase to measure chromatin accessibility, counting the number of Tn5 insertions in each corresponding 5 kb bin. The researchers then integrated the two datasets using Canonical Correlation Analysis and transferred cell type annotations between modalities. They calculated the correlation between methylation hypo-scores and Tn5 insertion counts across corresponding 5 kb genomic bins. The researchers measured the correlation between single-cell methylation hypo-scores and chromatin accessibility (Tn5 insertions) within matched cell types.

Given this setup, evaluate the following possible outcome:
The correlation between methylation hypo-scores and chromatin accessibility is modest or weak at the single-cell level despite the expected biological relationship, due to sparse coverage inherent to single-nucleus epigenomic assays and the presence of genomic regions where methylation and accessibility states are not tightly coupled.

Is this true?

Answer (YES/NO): NO